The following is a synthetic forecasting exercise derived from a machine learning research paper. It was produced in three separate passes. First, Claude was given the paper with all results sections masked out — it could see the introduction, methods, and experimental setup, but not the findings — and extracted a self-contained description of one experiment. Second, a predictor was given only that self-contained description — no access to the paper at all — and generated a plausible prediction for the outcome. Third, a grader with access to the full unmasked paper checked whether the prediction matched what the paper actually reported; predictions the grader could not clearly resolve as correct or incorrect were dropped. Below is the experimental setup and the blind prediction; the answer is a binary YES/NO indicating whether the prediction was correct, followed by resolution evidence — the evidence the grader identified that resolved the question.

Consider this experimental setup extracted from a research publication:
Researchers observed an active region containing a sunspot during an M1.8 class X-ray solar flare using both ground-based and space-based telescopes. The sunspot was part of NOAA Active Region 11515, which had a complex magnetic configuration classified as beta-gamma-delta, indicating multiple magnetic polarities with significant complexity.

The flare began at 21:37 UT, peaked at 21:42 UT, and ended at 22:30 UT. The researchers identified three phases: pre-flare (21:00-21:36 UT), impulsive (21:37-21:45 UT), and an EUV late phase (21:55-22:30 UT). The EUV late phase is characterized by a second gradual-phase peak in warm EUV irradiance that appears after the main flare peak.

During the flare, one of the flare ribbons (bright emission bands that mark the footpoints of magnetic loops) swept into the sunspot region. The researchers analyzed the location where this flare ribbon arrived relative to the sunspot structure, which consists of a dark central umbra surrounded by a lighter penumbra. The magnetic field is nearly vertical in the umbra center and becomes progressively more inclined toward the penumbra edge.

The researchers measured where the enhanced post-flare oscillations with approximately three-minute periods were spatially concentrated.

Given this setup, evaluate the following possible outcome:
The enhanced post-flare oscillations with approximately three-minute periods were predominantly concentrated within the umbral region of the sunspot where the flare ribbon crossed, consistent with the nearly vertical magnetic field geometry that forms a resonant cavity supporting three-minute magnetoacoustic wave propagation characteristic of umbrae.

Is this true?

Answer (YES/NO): NO